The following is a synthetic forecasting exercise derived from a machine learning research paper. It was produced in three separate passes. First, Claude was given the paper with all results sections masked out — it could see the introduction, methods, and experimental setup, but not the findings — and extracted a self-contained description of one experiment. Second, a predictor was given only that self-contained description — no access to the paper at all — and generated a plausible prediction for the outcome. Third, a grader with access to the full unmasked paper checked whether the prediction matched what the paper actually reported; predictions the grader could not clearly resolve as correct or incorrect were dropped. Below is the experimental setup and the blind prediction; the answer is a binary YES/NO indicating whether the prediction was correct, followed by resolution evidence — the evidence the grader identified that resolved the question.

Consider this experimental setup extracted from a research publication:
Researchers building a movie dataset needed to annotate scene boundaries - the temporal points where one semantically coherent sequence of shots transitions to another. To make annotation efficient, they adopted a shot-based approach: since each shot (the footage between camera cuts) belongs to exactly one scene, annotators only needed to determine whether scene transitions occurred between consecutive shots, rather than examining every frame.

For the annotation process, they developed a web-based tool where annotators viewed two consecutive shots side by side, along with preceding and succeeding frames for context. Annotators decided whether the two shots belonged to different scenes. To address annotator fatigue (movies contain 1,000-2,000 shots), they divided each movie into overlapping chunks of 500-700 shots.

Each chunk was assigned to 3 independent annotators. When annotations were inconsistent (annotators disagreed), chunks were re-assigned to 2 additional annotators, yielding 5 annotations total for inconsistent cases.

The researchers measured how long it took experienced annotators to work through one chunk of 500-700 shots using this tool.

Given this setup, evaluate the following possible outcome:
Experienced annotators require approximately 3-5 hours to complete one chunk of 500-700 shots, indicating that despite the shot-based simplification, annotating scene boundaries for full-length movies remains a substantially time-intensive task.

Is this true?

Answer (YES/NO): NO